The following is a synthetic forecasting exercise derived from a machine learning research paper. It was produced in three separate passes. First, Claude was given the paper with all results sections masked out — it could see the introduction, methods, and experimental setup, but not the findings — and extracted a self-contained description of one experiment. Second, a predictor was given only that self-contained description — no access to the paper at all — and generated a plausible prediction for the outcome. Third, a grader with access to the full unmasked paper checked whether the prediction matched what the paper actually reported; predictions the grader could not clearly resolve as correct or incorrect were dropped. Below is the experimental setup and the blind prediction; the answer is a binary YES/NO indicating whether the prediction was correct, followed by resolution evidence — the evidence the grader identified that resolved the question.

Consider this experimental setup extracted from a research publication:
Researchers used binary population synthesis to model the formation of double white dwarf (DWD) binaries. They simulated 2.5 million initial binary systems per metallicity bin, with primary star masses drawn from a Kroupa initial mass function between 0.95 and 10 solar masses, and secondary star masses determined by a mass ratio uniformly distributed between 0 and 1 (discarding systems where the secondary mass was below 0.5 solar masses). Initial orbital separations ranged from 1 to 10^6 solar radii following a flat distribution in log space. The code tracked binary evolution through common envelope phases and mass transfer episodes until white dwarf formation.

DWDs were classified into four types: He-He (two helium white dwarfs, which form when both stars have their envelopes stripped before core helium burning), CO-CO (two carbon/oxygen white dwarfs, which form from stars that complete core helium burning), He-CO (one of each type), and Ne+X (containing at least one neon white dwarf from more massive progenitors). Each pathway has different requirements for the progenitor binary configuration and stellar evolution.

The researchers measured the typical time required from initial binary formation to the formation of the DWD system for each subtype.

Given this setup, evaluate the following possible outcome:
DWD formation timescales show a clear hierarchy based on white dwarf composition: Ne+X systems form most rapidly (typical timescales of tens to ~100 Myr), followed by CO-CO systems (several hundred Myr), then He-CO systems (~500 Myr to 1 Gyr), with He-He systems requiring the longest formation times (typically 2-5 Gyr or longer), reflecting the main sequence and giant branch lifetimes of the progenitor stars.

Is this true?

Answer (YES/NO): NO